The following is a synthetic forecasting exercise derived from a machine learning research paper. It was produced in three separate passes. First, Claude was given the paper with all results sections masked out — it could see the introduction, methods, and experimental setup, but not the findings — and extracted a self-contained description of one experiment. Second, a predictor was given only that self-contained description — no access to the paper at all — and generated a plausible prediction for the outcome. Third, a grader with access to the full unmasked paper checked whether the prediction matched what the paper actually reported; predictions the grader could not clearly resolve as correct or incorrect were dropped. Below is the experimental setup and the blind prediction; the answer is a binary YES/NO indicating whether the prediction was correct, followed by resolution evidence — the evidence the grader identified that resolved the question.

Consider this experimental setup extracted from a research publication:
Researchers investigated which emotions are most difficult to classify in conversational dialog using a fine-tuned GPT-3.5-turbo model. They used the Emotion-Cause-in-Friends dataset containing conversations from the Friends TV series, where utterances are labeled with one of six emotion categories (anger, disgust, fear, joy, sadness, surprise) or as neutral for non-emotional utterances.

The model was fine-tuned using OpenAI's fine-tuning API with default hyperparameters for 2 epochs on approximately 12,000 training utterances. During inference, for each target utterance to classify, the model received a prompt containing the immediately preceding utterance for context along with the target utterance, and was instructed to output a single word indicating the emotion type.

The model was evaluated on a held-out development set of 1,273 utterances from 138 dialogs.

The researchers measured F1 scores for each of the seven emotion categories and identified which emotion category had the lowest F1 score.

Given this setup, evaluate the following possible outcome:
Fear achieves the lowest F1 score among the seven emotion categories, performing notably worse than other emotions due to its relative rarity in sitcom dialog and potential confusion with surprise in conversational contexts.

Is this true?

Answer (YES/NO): NO